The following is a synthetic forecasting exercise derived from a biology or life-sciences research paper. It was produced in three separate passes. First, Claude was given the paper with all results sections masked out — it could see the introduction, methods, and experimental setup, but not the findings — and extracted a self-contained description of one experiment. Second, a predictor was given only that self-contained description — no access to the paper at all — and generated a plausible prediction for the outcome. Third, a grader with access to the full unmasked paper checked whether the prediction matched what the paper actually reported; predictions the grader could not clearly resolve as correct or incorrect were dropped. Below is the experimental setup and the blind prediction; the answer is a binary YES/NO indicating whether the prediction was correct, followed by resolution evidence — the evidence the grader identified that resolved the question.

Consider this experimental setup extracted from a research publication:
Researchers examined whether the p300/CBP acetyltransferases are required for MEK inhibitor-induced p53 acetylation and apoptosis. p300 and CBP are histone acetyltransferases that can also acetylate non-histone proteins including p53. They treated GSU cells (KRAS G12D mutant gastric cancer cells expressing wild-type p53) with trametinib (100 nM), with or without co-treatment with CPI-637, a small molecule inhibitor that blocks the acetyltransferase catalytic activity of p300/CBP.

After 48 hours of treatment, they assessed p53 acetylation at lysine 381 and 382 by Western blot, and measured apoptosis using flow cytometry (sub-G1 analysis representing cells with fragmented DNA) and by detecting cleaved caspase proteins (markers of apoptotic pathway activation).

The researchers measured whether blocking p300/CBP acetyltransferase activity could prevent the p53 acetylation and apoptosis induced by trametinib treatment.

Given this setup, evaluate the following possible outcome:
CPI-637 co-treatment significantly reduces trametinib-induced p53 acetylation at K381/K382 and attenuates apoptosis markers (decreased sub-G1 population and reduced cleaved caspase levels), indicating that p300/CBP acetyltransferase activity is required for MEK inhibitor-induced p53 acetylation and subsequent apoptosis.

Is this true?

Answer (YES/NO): YES